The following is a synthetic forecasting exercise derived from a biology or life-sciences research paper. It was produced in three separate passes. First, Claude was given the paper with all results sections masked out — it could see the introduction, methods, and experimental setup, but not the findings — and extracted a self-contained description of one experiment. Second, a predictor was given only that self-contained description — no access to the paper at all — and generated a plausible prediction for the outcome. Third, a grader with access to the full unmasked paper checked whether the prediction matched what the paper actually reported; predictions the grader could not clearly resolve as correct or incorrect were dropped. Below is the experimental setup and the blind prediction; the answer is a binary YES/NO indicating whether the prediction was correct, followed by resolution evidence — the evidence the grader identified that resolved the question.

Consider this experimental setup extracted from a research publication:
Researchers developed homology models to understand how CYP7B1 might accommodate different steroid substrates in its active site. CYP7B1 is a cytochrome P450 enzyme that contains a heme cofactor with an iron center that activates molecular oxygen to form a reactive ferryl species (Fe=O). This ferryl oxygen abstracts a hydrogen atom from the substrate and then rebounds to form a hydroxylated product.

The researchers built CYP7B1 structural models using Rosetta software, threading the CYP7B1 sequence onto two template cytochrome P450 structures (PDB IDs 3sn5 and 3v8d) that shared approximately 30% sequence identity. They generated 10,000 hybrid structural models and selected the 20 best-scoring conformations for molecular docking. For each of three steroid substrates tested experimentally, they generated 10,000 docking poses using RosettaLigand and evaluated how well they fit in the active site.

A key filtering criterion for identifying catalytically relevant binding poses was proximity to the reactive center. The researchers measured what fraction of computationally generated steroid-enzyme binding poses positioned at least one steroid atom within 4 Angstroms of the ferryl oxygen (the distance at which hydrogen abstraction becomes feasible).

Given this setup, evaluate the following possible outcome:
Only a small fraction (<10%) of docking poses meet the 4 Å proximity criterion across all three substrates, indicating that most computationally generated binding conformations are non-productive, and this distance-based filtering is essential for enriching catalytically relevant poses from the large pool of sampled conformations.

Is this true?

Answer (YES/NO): NO